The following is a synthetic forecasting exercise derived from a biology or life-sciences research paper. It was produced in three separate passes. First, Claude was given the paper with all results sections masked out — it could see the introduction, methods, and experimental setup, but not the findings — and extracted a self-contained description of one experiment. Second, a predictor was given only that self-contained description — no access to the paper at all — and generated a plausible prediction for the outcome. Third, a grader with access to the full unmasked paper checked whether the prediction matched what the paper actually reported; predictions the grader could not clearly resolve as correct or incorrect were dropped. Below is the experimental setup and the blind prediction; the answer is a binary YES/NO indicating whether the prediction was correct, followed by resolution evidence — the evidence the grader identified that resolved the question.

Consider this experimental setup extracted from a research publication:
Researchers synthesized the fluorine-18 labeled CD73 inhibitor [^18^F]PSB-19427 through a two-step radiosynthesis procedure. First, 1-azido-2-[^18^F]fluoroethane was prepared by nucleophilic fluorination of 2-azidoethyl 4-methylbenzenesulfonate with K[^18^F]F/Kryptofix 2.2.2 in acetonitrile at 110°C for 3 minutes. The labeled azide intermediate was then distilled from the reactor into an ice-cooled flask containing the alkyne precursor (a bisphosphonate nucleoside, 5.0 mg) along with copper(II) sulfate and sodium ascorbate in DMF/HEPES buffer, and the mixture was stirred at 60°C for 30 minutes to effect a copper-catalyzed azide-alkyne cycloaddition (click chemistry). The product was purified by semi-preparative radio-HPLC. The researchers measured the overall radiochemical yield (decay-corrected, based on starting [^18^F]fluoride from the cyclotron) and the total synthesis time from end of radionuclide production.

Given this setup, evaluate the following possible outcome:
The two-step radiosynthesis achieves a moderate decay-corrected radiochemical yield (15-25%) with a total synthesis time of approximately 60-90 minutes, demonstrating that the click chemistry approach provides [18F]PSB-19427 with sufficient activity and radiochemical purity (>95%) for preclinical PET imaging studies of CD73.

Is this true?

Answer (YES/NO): NO